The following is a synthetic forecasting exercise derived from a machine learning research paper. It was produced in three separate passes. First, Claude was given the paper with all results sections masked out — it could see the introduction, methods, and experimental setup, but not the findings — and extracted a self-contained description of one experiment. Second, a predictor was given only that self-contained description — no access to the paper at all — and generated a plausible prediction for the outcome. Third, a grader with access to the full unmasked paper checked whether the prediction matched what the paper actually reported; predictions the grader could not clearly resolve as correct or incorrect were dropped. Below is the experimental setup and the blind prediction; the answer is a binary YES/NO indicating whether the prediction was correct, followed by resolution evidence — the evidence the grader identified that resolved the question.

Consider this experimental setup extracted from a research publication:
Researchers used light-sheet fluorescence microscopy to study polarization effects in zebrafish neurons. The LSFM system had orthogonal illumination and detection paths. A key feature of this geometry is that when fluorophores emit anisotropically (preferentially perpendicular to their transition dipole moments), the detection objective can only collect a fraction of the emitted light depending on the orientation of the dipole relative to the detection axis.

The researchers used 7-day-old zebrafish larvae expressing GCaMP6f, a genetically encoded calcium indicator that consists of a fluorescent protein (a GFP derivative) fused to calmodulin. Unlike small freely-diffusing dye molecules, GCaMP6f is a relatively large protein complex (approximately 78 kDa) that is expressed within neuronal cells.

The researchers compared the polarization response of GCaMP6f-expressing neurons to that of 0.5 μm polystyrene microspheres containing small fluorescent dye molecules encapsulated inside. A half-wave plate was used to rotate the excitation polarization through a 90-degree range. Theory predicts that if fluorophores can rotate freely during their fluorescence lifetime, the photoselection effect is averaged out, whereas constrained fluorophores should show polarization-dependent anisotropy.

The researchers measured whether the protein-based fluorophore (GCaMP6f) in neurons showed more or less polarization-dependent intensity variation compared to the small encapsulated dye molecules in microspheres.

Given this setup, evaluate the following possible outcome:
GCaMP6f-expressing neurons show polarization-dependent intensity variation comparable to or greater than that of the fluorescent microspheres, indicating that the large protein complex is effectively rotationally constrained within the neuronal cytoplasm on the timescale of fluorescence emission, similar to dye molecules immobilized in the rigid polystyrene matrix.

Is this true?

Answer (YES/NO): NO